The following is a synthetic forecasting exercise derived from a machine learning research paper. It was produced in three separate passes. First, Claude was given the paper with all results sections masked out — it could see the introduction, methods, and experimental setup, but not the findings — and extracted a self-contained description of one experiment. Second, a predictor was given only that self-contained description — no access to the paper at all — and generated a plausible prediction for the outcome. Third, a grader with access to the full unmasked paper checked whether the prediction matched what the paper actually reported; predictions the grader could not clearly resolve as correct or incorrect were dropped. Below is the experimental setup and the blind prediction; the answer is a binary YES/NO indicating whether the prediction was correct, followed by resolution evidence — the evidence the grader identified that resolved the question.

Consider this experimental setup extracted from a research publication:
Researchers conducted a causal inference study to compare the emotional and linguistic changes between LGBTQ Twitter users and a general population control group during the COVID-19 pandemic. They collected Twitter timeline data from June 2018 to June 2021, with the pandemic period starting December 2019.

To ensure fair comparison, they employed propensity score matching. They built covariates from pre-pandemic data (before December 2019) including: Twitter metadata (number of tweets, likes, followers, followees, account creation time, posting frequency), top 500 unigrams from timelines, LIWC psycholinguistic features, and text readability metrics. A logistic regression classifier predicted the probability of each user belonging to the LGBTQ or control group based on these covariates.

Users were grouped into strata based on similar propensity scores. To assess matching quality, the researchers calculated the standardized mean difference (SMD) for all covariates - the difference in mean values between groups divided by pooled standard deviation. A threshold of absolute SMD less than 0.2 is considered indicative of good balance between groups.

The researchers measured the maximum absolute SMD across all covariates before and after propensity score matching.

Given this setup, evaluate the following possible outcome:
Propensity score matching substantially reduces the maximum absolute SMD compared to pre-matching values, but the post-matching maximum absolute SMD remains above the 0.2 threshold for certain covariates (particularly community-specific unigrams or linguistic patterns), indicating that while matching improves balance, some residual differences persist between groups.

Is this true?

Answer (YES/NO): NO